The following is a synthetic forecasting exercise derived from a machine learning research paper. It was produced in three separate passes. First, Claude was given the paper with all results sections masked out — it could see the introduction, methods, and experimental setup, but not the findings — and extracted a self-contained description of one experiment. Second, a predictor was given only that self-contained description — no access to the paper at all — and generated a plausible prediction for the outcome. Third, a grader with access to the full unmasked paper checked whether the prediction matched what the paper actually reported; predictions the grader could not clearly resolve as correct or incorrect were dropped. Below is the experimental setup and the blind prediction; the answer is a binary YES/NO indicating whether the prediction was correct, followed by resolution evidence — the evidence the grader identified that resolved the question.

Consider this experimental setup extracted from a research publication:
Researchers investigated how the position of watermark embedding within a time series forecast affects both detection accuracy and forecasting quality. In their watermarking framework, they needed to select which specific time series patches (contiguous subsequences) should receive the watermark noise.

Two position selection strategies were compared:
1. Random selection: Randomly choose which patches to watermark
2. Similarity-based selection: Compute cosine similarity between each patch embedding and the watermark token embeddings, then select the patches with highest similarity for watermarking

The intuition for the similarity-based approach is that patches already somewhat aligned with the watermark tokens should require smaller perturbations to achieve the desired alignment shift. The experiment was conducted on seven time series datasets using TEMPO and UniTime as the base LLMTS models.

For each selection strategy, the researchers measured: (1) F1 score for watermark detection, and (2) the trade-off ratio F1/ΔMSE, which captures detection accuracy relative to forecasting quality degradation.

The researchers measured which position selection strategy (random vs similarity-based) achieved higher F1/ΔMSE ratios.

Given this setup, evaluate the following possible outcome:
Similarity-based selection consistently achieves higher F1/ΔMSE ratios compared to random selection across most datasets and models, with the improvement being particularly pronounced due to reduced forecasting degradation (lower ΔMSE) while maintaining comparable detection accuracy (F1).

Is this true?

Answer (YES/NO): NO